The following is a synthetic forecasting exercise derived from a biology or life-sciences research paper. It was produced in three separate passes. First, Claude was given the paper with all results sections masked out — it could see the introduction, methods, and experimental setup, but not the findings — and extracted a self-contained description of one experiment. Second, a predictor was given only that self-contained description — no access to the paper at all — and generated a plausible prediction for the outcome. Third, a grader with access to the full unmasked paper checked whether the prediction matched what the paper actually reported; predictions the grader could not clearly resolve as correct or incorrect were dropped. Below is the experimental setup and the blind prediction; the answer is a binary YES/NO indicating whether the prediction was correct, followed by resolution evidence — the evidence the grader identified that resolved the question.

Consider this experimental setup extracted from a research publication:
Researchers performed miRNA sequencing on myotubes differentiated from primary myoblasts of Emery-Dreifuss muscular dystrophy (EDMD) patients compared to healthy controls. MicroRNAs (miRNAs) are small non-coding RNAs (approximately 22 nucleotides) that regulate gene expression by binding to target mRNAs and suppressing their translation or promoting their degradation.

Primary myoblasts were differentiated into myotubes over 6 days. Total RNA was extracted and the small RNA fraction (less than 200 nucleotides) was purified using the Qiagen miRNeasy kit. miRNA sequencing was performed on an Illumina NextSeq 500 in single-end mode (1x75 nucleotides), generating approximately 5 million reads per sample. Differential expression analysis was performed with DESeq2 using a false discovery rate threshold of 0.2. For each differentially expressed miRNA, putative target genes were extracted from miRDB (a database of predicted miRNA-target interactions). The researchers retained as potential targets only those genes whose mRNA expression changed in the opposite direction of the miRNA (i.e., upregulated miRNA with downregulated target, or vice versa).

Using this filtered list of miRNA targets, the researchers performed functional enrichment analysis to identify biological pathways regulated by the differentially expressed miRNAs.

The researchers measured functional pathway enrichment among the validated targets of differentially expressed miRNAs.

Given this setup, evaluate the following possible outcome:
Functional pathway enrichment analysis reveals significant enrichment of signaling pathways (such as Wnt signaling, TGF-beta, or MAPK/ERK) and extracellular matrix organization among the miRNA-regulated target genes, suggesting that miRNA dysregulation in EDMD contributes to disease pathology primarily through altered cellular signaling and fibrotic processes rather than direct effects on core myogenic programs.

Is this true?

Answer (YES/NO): NO